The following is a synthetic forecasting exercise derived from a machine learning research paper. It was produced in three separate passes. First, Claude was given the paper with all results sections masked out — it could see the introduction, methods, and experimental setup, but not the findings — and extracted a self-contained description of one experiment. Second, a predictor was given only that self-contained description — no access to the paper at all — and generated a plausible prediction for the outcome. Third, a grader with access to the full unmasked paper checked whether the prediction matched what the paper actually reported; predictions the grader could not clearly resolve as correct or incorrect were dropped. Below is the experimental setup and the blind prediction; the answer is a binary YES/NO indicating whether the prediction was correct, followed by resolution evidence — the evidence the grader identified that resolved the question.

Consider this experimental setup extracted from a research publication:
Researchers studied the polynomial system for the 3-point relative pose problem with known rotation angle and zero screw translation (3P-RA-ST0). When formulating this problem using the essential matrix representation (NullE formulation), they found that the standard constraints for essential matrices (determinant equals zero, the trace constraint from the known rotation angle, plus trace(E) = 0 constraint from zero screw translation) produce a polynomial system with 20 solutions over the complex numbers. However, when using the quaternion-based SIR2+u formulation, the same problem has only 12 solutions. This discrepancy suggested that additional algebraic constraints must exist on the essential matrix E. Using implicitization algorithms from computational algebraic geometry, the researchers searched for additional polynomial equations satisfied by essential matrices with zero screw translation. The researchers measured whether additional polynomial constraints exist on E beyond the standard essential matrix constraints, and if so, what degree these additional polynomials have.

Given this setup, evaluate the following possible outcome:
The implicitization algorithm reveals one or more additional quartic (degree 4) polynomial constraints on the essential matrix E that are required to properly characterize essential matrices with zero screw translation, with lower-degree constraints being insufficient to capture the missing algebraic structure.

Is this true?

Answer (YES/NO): NO